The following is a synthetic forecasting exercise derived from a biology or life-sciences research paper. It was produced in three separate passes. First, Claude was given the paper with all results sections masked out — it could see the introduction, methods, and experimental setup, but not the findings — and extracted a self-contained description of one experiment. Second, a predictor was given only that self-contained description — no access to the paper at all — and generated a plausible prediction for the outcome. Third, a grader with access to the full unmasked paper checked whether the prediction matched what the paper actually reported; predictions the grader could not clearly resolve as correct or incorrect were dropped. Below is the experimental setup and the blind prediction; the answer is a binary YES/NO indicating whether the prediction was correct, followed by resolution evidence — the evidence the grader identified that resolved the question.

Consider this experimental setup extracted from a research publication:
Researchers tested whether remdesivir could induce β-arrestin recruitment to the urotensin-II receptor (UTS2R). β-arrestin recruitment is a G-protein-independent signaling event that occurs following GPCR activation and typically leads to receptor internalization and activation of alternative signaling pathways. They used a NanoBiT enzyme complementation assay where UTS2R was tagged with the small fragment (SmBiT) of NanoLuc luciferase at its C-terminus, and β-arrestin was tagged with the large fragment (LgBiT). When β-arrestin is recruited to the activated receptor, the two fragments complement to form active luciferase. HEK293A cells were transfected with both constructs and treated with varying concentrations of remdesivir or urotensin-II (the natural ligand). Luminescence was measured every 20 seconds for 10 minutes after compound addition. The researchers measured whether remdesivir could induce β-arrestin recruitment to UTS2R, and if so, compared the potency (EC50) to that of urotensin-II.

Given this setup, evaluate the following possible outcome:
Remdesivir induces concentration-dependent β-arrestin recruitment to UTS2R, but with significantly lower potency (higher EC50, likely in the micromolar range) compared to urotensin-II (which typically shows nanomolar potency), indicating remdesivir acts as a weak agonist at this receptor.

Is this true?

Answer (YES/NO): NO